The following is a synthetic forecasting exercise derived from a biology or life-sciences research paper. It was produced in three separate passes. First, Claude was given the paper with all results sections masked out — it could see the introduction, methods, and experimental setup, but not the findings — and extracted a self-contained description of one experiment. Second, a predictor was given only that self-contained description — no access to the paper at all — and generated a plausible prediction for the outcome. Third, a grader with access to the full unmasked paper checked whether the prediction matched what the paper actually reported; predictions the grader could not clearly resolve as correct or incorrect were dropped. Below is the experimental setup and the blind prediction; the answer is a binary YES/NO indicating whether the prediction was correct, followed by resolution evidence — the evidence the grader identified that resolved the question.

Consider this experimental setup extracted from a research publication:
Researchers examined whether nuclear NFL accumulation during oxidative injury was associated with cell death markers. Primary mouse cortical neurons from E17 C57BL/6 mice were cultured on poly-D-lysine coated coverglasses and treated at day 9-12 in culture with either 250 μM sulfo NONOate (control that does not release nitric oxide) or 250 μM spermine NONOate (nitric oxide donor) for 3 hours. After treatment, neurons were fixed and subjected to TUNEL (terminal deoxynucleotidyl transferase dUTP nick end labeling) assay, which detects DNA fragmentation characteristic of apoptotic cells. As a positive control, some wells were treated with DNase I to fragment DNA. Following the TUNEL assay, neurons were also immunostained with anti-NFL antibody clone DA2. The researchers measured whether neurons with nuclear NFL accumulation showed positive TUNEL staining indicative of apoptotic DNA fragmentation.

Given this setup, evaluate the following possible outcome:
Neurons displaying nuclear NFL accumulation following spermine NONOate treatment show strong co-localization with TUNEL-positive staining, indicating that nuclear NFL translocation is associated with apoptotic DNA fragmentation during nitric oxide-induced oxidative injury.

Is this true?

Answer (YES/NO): NO